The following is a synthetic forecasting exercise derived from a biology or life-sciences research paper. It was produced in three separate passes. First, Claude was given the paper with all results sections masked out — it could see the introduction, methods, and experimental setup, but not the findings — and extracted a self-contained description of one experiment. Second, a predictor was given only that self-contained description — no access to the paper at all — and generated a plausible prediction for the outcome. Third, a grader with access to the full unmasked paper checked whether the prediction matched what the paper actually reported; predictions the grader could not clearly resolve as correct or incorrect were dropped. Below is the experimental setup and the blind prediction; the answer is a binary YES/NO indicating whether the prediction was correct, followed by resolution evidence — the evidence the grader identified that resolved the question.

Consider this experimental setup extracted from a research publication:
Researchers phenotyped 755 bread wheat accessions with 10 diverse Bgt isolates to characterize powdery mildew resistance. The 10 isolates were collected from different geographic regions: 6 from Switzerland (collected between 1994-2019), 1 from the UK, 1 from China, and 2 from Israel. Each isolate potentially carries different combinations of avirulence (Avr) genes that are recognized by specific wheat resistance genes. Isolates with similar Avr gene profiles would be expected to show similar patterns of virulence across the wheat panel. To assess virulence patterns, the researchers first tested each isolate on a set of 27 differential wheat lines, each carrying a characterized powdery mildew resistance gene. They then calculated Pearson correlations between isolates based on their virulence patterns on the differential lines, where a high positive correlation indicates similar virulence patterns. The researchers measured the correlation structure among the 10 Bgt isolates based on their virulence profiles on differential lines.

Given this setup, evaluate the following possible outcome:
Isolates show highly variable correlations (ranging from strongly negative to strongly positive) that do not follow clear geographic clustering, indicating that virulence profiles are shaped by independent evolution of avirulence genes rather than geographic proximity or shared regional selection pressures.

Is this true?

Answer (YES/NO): NO